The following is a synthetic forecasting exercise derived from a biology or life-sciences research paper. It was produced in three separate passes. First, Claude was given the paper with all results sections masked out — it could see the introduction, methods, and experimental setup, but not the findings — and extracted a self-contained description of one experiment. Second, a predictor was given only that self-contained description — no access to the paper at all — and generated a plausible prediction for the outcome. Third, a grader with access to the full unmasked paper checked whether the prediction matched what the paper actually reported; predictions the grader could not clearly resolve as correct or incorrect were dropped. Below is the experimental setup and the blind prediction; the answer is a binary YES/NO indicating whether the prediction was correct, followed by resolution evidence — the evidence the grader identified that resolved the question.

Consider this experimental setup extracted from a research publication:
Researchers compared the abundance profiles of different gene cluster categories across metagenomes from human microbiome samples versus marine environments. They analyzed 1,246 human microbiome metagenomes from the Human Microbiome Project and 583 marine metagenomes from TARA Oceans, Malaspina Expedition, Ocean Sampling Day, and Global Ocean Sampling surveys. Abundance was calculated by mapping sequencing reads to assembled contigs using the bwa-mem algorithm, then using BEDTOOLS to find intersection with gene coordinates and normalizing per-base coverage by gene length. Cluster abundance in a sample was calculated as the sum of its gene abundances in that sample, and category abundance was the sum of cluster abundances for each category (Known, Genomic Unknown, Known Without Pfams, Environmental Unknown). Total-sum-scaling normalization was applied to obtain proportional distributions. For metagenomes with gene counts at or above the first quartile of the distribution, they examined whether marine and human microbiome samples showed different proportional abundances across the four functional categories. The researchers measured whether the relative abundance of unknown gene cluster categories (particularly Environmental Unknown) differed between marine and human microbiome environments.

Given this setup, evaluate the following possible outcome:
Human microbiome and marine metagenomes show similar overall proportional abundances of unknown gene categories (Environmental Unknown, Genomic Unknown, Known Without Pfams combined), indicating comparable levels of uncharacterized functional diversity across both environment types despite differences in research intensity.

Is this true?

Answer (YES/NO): NO